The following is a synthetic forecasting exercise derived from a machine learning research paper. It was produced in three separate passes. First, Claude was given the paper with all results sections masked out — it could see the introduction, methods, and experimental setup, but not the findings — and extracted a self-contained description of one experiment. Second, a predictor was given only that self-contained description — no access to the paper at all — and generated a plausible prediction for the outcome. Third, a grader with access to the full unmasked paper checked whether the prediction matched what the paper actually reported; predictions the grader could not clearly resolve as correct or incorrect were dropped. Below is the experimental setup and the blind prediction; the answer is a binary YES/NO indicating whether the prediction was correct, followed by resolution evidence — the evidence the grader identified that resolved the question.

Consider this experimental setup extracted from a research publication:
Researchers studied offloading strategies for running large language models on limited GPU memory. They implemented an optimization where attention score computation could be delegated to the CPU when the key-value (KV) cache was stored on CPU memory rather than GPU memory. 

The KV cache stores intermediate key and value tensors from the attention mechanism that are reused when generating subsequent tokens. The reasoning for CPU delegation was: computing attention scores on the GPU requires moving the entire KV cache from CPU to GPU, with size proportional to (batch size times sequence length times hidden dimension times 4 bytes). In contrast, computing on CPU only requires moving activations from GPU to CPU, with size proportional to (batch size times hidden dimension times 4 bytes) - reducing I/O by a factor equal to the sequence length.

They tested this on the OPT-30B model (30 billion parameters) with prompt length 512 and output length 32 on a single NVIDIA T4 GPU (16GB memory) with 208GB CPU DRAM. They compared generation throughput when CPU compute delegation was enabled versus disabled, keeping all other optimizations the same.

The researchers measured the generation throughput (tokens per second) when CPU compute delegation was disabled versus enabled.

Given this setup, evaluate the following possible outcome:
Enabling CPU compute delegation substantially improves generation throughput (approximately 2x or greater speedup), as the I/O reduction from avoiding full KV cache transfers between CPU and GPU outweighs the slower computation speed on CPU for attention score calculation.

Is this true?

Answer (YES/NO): NO